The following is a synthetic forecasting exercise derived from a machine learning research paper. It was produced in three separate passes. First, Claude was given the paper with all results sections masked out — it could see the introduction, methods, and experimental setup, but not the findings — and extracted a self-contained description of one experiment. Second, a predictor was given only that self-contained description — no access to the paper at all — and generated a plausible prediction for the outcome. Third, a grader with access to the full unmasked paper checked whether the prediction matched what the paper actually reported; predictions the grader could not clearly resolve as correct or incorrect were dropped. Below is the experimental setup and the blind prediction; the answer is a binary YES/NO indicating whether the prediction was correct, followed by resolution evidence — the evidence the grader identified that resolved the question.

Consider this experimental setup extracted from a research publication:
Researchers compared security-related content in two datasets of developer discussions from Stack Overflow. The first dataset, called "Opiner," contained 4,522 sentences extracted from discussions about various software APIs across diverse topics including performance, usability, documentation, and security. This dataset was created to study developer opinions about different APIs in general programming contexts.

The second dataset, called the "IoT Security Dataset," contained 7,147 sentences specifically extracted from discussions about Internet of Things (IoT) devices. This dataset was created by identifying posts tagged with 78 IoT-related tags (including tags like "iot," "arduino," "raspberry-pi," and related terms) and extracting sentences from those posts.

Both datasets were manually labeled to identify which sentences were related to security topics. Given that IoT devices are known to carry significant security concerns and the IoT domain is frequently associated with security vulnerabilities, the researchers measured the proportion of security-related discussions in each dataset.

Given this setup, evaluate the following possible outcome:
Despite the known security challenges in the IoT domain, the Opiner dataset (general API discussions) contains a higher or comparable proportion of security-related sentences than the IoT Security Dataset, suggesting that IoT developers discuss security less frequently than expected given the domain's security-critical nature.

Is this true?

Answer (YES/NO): YES